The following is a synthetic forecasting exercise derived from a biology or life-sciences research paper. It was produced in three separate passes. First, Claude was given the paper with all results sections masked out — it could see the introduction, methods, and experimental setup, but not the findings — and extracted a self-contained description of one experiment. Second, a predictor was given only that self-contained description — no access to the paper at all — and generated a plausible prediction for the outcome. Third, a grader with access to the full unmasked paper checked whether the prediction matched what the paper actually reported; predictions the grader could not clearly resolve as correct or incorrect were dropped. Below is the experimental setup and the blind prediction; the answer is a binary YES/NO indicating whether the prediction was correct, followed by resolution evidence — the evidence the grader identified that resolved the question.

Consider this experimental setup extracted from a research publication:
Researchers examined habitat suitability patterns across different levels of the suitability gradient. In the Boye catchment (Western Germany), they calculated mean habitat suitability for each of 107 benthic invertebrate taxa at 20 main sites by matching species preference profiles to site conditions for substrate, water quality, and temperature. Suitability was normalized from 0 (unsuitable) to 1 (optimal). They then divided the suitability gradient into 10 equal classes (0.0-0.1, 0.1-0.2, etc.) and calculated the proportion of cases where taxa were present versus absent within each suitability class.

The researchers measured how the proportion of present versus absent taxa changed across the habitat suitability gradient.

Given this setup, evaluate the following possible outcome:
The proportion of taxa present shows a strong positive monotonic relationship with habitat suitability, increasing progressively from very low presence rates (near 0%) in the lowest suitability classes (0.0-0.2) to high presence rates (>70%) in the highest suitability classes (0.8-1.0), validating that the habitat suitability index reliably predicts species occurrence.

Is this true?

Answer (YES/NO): NO